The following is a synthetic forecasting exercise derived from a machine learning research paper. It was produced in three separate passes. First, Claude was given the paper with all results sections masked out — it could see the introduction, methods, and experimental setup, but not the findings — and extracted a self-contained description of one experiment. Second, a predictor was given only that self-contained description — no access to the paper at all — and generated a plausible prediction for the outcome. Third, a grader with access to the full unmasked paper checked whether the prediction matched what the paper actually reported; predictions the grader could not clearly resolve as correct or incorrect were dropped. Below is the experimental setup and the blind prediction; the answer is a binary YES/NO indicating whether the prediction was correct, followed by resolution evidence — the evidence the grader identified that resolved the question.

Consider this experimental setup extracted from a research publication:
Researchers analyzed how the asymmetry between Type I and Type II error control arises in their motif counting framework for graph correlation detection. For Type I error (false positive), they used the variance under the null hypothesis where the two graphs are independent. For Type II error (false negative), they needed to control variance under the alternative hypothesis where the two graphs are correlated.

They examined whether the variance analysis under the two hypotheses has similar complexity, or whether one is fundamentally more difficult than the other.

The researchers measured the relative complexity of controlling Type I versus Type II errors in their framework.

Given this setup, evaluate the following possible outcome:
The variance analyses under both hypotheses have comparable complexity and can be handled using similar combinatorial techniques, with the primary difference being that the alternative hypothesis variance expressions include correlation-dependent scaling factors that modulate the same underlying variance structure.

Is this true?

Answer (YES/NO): NO